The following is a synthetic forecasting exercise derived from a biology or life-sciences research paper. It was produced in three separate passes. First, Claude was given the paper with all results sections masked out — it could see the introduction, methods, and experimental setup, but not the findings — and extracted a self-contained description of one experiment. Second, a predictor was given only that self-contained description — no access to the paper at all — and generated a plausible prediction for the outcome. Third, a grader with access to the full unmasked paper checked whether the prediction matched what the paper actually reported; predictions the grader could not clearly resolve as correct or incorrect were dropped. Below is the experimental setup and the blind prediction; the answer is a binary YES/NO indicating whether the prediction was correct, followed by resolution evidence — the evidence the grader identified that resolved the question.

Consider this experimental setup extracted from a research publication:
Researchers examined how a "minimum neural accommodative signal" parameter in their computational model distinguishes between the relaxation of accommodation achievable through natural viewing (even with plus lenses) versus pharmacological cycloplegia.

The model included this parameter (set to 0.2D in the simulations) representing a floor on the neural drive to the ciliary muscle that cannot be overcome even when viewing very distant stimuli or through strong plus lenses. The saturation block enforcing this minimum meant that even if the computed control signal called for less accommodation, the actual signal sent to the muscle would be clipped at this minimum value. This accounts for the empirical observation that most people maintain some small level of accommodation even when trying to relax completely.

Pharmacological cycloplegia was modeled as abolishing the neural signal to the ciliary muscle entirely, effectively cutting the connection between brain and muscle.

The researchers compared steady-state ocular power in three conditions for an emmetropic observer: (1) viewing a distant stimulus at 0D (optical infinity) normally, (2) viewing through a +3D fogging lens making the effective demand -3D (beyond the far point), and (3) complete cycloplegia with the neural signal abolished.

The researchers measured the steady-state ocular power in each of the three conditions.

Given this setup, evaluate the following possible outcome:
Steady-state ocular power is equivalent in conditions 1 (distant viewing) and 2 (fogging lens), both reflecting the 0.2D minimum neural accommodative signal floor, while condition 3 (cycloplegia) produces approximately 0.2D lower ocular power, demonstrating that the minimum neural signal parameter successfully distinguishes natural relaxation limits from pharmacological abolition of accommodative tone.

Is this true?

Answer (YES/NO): YES